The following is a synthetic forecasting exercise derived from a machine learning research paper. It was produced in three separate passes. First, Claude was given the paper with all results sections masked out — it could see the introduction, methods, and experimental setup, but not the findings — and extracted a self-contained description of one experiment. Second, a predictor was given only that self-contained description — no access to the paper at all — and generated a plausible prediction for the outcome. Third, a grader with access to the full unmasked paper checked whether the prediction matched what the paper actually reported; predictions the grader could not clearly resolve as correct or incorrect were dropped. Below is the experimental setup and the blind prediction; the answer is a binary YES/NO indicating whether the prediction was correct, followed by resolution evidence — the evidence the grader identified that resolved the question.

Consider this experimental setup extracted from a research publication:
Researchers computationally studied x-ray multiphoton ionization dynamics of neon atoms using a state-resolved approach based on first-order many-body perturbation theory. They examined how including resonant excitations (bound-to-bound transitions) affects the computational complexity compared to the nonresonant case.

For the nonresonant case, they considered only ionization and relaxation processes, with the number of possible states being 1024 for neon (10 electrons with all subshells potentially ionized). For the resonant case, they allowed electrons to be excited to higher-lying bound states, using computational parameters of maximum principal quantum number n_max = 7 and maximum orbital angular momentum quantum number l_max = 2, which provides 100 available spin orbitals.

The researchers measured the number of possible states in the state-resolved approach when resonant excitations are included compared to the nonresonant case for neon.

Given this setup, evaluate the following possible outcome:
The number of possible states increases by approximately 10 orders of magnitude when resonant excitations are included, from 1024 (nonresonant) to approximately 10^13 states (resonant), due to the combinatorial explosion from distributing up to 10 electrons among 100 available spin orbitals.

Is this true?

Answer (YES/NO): YES